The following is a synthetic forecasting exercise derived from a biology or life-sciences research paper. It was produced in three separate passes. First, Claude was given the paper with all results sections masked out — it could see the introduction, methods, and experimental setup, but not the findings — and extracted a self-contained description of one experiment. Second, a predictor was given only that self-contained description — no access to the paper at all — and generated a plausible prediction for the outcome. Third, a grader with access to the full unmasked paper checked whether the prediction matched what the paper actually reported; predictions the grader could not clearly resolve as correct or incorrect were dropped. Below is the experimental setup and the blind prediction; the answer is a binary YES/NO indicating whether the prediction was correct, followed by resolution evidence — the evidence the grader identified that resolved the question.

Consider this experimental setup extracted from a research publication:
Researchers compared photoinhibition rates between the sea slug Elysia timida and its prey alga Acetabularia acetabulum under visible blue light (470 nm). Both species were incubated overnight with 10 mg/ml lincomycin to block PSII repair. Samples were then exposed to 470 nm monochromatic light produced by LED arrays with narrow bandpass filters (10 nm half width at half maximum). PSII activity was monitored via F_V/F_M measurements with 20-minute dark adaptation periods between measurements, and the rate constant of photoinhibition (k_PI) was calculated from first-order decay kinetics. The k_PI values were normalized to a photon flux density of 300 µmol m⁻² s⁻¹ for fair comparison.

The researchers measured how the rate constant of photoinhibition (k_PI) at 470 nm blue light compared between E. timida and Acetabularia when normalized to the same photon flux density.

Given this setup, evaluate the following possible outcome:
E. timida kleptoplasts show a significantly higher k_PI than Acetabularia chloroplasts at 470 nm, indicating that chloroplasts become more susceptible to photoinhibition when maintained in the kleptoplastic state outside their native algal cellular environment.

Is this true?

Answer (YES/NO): NO